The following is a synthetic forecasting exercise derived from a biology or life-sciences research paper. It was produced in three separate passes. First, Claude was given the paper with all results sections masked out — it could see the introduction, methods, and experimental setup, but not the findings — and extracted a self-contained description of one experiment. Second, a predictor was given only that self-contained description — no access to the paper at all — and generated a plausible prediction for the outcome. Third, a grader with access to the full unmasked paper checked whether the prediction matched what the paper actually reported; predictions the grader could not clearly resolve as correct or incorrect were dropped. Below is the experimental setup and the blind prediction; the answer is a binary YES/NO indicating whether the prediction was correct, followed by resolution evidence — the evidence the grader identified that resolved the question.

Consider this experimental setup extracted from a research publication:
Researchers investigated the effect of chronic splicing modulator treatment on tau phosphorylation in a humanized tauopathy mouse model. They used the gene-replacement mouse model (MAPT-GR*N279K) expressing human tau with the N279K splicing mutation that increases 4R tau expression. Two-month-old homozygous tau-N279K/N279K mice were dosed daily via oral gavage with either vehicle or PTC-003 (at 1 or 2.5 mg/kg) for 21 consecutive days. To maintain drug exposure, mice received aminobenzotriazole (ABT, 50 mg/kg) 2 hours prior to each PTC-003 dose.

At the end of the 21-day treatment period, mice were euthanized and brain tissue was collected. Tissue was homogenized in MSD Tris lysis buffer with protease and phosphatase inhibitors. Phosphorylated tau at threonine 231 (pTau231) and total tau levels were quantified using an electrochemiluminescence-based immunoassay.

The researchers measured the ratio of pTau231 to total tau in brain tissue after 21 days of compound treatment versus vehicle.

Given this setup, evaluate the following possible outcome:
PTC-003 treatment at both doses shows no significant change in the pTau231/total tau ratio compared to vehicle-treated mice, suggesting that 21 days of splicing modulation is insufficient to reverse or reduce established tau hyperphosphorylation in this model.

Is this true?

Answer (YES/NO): NO